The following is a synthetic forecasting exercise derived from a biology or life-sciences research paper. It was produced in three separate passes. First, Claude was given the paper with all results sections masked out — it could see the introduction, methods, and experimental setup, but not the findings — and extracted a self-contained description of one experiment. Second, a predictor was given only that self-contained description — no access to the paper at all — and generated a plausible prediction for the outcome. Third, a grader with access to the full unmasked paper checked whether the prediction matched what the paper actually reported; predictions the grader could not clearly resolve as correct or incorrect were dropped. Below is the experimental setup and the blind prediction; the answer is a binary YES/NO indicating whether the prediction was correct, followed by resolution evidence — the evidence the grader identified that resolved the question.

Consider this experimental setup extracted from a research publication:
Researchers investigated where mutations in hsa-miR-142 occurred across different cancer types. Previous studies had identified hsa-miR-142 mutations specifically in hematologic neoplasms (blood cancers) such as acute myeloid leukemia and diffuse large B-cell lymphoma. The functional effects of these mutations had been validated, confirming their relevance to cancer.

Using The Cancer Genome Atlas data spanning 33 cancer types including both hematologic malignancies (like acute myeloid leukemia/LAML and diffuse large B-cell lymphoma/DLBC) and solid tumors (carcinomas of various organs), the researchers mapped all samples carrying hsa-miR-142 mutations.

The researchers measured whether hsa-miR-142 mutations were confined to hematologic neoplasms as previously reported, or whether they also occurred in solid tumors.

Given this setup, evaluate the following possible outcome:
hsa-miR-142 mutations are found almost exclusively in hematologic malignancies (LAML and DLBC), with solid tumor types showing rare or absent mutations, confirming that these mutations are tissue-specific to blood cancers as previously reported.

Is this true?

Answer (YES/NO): NO